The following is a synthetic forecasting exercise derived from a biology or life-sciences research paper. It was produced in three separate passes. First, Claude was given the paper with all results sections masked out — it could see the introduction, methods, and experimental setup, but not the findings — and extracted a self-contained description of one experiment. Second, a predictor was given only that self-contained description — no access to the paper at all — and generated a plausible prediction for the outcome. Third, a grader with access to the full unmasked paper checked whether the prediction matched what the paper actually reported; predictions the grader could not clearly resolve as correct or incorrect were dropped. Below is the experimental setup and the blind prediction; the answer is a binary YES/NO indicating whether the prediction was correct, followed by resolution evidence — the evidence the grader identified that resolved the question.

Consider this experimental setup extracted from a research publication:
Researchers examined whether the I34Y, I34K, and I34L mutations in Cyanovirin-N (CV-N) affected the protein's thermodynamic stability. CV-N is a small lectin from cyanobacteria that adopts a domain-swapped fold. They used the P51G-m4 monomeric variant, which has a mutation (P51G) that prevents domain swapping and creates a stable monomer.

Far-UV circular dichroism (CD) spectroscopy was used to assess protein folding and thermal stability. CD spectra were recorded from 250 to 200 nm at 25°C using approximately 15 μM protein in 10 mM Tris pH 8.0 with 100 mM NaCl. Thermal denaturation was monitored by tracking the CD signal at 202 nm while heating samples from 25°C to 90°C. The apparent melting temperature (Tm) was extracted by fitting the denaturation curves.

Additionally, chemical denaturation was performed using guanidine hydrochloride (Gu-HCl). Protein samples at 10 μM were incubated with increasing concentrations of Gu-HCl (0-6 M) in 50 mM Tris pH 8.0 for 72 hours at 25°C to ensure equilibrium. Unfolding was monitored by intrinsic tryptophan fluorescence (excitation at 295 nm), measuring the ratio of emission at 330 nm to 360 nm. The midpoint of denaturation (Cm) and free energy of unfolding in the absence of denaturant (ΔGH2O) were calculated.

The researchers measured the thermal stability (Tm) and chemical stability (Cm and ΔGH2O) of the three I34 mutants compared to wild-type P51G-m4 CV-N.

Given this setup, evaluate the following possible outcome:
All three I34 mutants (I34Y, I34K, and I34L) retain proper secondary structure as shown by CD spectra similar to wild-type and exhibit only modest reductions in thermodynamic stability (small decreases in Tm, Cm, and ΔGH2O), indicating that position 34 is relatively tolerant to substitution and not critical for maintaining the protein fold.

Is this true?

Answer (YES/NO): NO